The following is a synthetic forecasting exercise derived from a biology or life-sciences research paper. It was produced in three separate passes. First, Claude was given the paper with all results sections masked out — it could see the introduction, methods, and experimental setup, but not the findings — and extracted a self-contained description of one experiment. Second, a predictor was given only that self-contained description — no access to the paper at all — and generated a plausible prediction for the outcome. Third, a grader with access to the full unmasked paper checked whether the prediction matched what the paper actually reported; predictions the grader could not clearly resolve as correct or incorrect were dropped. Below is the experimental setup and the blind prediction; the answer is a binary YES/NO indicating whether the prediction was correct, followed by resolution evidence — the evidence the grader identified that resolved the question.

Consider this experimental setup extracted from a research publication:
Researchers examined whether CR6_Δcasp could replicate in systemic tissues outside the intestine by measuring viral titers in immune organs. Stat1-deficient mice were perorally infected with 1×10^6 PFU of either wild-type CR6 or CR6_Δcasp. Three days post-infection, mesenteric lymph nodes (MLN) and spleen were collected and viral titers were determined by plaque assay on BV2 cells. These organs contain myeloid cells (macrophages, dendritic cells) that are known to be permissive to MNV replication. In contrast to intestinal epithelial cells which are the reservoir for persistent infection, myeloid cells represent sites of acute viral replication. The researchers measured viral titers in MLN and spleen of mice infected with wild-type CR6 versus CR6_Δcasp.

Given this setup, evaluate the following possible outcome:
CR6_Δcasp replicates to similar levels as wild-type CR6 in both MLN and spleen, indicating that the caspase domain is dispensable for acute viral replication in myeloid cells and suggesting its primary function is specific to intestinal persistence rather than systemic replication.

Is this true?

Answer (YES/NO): YES